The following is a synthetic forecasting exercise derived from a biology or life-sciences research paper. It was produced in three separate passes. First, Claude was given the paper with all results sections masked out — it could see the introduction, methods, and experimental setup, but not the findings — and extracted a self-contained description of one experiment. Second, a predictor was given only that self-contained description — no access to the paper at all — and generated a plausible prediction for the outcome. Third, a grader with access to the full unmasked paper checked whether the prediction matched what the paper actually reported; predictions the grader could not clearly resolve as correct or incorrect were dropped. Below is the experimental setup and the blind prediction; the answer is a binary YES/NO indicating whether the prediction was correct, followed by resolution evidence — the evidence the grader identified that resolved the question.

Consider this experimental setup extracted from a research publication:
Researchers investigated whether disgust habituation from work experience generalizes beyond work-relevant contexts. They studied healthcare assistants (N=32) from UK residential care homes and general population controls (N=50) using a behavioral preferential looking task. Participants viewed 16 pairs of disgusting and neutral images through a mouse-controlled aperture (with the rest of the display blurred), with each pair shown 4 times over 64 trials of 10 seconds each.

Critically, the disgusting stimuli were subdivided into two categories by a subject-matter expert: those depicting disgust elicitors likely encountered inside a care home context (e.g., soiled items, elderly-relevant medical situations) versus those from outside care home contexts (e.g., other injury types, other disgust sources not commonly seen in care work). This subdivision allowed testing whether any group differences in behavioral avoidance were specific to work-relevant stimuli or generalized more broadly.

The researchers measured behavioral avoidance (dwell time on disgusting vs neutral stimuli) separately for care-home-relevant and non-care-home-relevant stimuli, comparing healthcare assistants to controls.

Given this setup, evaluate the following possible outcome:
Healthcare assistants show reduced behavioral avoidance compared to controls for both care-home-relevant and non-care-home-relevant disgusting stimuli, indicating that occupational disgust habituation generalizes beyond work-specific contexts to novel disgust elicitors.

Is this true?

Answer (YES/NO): YES